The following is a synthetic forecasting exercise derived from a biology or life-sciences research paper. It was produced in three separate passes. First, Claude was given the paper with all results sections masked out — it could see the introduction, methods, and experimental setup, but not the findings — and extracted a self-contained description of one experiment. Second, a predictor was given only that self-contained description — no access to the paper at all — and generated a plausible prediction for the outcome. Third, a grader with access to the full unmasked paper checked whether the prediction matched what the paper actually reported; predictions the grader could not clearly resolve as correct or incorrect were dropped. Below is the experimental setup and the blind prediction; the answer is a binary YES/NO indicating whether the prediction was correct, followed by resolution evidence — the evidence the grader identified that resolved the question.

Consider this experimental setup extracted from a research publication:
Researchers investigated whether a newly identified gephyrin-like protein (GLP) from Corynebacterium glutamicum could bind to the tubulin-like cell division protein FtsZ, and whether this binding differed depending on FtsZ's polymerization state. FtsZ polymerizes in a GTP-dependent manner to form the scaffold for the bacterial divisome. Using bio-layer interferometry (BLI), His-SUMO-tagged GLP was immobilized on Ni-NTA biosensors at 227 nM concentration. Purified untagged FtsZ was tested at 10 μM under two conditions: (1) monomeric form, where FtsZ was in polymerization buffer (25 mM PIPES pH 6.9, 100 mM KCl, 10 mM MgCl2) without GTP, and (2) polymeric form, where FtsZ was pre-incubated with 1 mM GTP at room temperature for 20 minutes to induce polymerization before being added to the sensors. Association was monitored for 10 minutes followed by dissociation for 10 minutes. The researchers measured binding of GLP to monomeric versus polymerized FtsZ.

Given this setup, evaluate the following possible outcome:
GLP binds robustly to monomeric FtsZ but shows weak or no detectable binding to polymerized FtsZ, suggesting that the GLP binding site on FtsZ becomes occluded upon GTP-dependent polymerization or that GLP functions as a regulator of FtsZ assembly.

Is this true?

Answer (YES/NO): NO